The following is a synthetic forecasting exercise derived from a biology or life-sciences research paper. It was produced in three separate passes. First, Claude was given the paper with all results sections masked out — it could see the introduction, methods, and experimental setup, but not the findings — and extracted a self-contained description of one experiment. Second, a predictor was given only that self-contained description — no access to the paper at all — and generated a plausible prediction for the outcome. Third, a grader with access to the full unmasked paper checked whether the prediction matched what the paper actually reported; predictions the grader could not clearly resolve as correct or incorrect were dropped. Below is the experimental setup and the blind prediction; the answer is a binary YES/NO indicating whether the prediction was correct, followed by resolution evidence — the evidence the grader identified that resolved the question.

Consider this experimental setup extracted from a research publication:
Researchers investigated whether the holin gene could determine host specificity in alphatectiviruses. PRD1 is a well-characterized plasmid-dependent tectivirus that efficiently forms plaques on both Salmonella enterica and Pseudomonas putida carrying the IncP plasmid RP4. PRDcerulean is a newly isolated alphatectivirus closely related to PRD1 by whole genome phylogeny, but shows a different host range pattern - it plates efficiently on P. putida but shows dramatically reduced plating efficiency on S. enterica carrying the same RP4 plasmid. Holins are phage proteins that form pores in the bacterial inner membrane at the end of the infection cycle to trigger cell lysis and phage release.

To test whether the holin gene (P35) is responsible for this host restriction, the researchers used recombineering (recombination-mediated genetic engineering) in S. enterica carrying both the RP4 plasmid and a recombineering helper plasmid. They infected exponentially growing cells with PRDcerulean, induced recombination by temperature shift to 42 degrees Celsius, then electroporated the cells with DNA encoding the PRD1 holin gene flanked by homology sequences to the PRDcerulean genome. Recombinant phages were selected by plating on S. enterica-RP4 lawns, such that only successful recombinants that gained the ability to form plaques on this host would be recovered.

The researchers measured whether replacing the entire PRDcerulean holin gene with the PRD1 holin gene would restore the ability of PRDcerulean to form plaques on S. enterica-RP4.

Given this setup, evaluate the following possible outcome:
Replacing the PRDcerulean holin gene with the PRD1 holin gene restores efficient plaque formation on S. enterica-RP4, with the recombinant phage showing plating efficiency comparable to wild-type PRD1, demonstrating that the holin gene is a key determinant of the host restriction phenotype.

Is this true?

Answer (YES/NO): NO